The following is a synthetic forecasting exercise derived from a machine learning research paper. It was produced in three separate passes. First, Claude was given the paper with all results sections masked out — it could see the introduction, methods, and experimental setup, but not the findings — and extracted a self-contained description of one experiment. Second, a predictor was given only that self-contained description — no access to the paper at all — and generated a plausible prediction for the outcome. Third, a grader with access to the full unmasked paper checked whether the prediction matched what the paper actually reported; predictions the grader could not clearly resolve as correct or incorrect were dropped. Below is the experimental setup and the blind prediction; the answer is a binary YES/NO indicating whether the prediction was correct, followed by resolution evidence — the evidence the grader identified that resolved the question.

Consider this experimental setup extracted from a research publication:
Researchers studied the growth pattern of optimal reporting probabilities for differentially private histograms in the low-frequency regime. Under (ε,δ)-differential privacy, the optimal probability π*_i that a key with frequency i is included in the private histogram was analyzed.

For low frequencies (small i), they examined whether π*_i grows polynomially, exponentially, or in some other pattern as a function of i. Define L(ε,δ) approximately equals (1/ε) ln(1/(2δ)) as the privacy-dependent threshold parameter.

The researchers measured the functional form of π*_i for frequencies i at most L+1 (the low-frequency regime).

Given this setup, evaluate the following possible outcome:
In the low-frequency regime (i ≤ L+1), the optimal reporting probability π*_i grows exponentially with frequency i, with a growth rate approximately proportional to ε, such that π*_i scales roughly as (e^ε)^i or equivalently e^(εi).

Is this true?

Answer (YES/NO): YES